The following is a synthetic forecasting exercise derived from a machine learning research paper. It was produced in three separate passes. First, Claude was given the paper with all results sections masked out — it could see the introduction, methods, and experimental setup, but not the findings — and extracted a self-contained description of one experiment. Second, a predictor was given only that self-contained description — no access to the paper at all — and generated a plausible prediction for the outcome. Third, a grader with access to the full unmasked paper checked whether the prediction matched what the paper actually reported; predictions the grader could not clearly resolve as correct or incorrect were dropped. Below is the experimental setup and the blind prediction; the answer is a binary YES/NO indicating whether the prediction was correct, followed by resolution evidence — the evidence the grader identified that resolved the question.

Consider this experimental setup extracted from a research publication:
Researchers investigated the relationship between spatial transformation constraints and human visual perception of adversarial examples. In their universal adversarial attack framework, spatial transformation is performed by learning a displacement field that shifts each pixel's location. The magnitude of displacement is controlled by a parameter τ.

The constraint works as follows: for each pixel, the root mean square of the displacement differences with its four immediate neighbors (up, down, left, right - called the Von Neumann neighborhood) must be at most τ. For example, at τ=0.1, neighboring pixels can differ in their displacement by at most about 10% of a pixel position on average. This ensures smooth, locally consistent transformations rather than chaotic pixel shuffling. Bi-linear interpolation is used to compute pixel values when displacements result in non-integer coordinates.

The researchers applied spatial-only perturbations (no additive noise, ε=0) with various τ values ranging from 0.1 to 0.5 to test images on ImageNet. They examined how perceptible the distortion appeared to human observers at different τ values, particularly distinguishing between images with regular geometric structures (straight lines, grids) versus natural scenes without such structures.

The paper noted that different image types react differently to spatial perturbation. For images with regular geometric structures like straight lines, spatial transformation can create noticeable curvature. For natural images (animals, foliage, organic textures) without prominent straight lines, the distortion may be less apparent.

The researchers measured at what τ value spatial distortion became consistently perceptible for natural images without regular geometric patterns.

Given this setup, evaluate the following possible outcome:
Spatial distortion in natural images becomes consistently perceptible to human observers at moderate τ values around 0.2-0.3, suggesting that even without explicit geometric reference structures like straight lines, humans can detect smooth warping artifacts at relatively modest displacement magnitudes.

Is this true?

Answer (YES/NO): NO